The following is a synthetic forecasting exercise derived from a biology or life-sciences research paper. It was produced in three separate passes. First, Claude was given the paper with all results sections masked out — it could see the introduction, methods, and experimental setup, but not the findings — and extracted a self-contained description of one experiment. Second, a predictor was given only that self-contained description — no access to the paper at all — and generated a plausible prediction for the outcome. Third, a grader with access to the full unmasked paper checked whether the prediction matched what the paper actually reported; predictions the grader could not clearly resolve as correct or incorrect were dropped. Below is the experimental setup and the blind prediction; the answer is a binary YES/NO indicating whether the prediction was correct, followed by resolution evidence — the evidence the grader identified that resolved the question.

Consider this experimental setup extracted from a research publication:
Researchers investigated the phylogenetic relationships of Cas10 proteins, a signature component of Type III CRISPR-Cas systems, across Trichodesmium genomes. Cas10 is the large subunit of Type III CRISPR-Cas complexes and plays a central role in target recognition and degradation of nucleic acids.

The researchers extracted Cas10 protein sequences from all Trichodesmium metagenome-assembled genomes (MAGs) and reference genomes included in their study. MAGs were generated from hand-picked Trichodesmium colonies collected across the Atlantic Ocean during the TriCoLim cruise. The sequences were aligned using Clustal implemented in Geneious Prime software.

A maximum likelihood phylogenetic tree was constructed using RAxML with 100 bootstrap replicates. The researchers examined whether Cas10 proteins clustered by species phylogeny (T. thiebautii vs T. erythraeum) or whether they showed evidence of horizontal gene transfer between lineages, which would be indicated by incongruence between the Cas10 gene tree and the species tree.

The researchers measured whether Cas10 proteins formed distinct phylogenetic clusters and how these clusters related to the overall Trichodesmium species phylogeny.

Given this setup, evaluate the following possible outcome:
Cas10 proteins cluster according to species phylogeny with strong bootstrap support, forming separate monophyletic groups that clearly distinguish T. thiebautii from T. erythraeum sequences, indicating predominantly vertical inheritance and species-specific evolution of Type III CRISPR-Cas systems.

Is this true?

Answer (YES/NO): NO